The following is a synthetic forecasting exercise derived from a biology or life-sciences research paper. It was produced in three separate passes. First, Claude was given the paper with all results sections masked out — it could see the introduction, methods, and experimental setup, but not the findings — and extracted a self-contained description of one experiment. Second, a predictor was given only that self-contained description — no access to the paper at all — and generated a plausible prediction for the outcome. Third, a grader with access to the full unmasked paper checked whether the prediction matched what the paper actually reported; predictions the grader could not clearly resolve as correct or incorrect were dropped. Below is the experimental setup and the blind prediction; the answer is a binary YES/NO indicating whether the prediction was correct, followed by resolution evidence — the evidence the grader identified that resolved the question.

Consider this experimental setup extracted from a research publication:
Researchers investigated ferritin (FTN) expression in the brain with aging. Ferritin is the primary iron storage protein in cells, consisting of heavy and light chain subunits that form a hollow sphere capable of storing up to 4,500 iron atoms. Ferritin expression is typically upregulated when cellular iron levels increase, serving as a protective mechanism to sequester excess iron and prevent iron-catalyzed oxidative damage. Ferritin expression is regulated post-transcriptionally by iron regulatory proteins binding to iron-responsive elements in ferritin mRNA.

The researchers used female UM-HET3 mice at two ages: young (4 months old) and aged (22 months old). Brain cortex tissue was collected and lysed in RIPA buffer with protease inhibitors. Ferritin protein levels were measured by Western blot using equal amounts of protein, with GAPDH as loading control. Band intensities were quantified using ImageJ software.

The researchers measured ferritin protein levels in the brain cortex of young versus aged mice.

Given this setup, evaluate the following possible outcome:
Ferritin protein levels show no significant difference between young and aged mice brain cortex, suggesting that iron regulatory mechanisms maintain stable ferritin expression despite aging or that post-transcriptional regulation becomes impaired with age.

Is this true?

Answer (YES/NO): NO